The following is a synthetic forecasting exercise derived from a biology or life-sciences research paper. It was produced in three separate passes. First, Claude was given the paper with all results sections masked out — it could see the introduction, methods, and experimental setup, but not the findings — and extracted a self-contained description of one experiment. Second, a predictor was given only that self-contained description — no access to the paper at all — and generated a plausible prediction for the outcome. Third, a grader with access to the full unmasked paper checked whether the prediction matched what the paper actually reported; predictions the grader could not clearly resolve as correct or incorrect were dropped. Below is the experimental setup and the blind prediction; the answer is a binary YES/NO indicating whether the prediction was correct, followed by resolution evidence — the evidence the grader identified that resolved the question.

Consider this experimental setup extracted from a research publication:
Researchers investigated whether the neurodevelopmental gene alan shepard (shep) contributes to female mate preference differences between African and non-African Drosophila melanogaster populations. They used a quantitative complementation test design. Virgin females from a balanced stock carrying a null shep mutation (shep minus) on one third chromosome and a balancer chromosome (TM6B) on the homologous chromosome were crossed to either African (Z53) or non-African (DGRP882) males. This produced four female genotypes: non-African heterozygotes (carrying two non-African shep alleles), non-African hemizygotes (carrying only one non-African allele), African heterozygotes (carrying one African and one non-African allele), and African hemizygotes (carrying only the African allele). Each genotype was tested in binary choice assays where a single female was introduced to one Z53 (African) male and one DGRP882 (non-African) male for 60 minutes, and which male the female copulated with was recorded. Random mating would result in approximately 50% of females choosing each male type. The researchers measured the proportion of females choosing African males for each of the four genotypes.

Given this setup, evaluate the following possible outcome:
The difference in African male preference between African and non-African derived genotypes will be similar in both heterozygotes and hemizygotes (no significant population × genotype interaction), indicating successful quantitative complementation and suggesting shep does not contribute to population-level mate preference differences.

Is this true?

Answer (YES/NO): NO